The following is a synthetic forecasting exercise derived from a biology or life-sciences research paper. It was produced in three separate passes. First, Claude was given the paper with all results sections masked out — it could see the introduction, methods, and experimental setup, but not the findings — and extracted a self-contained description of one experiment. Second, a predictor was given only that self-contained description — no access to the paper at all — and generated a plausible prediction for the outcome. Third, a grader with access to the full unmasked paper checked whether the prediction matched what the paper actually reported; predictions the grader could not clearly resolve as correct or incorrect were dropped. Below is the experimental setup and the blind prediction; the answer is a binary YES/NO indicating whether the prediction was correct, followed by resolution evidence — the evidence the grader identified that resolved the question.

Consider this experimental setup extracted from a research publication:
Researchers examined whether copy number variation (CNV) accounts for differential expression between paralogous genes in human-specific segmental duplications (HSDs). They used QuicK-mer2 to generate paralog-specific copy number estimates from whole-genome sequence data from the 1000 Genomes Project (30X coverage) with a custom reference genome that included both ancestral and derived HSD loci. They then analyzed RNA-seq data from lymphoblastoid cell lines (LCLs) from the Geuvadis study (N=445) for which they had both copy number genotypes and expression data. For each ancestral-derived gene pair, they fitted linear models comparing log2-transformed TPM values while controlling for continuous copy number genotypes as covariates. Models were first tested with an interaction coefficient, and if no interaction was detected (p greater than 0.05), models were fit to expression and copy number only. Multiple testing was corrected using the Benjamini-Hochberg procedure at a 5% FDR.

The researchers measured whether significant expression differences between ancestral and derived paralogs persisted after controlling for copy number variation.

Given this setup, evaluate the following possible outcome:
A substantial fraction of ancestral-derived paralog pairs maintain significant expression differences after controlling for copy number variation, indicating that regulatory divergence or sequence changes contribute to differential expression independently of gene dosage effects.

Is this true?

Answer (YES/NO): YES